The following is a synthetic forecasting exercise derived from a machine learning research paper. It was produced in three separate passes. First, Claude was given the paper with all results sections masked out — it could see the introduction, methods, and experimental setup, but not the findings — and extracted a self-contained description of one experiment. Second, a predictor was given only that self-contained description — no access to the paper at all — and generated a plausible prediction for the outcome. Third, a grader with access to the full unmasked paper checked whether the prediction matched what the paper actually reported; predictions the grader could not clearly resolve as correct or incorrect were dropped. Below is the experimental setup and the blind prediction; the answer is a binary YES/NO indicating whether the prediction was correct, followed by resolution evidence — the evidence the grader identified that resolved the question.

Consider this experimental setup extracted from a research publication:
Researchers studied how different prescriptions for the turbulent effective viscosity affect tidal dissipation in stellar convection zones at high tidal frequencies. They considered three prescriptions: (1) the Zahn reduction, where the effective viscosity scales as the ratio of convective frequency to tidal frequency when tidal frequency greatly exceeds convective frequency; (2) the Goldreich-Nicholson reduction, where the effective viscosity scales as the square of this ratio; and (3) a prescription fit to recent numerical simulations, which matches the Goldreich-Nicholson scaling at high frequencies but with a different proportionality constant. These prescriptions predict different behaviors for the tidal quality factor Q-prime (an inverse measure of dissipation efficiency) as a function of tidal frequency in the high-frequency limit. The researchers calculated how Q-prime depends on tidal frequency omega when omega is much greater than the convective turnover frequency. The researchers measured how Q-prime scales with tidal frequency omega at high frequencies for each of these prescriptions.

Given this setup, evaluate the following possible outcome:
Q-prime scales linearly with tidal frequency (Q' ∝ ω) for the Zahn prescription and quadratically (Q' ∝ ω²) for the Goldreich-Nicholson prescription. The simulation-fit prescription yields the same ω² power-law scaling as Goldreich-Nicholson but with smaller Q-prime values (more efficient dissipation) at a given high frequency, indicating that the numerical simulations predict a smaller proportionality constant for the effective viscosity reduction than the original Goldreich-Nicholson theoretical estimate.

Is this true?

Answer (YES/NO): NO